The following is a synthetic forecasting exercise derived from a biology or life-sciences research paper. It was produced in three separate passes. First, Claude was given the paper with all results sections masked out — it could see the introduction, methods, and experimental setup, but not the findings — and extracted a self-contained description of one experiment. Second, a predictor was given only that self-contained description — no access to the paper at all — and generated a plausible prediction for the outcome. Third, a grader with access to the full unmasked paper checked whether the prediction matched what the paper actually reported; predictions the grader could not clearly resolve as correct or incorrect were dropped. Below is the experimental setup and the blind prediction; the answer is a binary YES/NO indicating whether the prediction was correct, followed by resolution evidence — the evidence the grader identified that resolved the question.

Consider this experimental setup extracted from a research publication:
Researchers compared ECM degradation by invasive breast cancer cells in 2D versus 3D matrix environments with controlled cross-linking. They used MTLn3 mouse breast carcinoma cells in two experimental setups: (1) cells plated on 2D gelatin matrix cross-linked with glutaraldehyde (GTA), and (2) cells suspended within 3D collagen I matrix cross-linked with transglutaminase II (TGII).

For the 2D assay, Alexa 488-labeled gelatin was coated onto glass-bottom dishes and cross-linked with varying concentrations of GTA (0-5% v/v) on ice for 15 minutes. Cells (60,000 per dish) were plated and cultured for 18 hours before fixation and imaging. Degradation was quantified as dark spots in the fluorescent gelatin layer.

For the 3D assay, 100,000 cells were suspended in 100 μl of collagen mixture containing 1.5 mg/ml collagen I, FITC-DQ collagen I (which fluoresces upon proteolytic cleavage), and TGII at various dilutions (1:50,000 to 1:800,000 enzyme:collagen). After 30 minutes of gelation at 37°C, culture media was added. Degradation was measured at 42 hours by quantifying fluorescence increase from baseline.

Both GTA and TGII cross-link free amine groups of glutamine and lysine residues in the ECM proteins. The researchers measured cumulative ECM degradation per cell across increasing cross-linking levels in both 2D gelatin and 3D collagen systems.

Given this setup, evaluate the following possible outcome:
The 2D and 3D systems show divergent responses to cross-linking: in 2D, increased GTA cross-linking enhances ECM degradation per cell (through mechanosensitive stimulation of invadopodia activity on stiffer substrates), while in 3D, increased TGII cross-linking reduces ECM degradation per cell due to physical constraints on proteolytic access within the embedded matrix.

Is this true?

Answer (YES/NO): NO